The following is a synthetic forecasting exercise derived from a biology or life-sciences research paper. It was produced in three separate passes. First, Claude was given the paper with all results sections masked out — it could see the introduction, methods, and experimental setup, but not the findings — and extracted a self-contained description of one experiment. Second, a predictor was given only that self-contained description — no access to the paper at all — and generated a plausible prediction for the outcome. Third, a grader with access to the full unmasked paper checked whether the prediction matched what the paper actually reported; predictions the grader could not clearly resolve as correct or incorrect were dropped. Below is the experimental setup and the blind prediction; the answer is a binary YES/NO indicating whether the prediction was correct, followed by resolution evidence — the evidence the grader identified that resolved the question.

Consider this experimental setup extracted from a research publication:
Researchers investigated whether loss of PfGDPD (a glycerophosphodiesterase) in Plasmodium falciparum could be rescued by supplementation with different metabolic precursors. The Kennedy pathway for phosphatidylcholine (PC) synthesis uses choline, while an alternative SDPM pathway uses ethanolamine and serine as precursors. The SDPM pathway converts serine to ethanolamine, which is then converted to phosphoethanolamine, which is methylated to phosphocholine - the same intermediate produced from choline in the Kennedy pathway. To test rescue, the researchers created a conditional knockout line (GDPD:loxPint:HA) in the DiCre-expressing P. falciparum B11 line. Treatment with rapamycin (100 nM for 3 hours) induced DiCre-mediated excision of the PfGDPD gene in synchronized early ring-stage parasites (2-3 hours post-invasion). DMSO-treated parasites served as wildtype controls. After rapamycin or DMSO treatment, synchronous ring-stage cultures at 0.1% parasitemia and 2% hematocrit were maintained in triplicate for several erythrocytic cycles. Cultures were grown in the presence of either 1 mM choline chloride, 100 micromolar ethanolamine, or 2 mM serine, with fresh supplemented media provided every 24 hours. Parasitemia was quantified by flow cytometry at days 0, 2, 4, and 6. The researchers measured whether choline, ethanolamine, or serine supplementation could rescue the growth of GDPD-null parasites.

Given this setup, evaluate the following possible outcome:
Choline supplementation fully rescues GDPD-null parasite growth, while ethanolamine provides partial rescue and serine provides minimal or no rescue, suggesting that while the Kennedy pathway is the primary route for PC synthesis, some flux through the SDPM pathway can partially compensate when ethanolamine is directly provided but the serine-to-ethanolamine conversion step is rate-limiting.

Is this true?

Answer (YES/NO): NO